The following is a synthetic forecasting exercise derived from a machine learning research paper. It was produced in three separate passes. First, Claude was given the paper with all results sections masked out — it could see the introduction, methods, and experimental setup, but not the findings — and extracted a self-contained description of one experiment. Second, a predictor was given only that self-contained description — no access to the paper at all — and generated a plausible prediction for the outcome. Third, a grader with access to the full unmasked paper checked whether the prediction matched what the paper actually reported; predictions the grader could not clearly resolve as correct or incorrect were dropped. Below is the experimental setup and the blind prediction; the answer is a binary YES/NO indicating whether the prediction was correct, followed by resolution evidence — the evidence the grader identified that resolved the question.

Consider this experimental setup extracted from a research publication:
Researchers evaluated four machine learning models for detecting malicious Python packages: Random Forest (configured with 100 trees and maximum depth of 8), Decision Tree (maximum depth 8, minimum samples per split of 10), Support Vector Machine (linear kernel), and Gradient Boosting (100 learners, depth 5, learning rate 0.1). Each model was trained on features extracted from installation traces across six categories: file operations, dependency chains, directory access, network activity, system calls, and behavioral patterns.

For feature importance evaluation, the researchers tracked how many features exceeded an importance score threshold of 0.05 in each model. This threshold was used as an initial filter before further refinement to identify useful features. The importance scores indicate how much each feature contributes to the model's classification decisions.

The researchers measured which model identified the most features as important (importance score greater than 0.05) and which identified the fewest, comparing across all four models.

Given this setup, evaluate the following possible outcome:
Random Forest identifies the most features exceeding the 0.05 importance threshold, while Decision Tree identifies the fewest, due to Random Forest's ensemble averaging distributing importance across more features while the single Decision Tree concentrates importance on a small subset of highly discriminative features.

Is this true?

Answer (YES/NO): NO